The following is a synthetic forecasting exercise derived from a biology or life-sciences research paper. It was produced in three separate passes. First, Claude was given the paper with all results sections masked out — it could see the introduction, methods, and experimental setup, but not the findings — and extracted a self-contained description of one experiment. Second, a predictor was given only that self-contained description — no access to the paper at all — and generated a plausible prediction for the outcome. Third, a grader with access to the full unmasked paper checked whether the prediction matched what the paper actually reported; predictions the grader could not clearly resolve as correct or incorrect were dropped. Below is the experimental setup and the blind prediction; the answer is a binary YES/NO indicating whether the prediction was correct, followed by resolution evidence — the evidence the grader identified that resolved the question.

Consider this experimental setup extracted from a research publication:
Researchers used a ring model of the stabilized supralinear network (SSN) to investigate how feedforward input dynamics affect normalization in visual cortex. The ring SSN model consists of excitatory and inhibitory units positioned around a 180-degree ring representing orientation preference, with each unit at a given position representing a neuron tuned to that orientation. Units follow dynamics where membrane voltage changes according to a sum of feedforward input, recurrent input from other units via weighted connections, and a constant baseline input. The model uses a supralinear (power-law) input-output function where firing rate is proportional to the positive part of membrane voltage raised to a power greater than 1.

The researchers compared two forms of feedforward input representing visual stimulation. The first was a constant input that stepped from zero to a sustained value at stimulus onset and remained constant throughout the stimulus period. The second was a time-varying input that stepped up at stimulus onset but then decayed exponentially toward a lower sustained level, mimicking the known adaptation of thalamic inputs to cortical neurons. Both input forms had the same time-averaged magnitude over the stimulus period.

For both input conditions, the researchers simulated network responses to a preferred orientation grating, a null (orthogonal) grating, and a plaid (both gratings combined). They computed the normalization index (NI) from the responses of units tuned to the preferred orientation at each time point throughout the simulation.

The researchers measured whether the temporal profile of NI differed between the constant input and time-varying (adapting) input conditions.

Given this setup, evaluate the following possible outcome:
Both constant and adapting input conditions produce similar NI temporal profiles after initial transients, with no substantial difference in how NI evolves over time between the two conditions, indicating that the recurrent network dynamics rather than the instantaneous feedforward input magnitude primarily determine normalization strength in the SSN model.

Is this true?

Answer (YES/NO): NO